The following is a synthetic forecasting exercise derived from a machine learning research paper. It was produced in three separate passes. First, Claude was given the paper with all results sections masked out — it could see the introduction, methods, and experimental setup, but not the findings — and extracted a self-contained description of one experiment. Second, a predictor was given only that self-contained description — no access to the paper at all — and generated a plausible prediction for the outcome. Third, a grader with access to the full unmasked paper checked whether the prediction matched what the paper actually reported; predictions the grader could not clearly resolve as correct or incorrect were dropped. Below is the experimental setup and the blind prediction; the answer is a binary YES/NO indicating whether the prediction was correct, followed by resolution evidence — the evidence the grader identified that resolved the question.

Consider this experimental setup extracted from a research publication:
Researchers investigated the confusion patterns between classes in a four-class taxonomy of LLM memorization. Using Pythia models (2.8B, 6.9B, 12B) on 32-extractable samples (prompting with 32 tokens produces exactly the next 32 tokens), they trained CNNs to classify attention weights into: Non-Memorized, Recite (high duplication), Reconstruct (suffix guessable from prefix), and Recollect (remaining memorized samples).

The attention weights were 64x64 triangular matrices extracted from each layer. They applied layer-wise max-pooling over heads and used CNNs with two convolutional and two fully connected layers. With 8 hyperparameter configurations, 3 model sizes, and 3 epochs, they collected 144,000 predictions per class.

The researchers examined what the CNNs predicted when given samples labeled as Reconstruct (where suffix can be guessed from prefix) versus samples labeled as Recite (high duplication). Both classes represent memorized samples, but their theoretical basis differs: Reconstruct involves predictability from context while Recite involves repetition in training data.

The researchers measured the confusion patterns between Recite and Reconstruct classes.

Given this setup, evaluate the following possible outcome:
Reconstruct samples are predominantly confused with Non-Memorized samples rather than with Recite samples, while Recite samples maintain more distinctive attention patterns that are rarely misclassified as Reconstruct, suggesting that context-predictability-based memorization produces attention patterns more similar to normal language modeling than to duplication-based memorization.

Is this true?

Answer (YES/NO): NO